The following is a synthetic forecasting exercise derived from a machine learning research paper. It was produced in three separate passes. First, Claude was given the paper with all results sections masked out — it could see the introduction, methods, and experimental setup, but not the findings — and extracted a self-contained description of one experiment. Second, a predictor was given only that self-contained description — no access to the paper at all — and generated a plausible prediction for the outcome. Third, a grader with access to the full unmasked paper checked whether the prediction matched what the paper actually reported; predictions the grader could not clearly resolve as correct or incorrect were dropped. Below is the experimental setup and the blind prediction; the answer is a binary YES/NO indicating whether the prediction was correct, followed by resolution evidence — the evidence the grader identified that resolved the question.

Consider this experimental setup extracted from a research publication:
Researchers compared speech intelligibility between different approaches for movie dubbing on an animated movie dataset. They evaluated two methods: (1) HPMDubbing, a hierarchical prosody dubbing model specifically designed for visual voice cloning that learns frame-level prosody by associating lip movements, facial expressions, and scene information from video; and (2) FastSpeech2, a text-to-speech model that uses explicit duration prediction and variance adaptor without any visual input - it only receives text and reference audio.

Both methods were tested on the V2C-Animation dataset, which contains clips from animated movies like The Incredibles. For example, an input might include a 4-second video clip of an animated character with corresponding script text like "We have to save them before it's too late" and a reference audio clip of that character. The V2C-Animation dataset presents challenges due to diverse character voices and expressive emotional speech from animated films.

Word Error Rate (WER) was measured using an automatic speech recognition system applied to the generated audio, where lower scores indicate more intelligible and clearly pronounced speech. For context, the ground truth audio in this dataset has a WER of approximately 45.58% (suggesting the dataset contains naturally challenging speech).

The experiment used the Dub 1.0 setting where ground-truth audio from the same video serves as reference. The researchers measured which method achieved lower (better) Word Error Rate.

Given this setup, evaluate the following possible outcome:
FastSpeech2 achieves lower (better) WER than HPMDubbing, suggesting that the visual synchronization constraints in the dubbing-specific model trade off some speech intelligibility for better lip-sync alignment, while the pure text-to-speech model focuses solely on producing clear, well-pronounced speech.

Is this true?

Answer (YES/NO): YES